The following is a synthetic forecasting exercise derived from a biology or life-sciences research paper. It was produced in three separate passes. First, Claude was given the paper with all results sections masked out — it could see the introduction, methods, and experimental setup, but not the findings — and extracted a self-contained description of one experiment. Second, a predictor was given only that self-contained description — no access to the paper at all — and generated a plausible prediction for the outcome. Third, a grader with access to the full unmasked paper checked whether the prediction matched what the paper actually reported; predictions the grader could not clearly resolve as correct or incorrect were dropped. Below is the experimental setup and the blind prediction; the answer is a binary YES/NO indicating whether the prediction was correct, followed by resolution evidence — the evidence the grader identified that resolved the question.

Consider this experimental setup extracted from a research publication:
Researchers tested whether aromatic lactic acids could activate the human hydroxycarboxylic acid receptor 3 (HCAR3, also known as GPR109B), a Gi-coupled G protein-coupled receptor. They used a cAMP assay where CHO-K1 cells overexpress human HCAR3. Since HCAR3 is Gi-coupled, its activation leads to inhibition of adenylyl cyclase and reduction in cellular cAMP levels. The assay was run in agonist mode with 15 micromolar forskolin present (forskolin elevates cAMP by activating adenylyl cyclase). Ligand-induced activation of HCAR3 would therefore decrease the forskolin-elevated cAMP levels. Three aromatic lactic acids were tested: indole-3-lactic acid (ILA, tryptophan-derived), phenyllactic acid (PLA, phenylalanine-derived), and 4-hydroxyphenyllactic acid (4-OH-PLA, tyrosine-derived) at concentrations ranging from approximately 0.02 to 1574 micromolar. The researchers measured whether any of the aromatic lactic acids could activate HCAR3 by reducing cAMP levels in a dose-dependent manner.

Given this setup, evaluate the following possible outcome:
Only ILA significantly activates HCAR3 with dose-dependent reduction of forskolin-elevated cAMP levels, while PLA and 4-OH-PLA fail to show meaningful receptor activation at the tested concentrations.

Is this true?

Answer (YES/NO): NO